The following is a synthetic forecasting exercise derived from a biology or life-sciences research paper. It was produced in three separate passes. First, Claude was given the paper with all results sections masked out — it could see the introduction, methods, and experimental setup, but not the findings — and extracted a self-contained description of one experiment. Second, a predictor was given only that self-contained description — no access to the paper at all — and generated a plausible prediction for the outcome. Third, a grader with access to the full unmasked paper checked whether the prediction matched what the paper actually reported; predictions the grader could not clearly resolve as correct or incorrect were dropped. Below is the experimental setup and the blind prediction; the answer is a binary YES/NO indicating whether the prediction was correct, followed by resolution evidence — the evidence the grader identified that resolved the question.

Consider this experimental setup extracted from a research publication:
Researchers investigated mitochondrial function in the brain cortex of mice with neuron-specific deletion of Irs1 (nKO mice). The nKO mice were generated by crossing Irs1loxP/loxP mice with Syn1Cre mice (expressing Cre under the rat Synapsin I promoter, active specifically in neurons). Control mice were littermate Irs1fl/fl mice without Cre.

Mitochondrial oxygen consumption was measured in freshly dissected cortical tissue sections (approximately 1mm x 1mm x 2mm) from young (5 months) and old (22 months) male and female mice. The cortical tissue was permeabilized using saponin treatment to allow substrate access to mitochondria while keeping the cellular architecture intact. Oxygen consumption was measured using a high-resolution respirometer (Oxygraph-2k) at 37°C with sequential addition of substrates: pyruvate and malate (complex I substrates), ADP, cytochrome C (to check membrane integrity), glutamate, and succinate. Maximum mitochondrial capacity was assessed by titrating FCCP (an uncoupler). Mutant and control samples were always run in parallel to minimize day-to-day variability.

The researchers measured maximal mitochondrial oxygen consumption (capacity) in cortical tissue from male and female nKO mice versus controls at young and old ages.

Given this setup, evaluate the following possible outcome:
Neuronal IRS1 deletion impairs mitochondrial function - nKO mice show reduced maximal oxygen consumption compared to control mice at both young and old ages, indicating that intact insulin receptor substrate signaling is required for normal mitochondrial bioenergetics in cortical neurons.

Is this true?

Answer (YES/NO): NO